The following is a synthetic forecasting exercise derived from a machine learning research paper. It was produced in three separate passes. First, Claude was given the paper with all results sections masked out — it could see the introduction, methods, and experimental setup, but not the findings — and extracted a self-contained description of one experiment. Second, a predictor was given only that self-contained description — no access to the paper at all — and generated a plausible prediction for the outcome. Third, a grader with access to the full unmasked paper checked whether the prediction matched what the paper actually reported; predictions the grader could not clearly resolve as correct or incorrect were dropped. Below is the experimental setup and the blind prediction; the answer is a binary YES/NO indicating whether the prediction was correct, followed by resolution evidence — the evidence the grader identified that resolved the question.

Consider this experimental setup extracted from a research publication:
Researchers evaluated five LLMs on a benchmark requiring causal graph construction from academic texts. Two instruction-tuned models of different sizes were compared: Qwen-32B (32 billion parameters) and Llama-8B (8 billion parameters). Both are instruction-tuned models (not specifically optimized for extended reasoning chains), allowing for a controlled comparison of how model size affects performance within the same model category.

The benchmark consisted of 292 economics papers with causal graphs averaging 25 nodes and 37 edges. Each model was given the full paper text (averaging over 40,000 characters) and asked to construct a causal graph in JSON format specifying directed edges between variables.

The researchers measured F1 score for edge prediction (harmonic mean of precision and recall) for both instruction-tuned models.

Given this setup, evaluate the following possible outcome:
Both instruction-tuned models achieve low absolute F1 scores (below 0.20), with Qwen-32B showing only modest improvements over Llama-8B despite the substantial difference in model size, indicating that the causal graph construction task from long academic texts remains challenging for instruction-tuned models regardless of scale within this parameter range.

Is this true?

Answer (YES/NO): NO